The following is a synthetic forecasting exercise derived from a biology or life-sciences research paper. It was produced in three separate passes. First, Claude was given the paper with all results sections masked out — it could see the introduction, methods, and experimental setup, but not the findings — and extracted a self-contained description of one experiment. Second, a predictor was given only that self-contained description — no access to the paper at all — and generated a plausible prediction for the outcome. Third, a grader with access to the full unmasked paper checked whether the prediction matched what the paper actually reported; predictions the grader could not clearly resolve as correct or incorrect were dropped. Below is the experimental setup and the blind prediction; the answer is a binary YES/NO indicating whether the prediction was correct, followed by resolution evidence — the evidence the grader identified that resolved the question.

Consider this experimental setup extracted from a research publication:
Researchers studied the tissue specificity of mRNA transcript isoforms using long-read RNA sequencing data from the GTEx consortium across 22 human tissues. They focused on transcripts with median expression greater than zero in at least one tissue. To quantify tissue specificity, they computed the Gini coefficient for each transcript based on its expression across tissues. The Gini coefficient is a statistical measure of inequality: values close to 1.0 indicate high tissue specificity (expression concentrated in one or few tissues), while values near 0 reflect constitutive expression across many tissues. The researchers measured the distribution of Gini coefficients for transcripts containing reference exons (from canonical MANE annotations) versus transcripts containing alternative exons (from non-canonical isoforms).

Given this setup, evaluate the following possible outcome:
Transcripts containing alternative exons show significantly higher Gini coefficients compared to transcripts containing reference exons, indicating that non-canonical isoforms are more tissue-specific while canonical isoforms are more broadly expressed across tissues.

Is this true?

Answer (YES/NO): YES